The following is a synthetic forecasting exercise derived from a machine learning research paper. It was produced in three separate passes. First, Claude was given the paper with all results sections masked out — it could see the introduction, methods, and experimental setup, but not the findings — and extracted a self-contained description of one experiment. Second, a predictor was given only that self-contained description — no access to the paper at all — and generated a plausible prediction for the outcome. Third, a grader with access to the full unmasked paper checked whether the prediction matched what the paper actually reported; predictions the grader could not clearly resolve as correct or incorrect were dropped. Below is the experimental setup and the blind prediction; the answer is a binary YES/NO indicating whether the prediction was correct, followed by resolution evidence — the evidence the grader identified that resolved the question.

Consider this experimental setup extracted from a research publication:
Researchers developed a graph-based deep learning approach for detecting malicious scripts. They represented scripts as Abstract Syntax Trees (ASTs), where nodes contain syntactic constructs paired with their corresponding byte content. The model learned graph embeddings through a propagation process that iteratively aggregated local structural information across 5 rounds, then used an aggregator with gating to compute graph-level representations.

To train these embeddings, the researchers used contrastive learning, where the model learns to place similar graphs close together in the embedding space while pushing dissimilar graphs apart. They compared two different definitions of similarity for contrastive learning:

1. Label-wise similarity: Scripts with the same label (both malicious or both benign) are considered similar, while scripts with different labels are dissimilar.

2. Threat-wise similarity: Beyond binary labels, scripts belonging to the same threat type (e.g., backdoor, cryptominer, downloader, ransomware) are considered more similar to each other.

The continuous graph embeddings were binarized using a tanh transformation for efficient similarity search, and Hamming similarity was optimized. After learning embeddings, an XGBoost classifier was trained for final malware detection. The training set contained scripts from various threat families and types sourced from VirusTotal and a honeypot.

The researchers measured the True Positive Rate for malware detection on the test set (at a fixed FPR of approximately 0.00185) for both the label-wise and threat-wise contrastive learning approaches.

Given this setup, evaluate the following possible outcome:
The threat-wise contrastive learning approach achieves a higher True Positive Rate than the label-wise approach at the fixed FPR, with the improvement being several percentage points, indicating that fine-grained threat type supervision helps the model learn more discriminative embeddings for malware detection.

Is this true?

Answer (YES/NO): NO